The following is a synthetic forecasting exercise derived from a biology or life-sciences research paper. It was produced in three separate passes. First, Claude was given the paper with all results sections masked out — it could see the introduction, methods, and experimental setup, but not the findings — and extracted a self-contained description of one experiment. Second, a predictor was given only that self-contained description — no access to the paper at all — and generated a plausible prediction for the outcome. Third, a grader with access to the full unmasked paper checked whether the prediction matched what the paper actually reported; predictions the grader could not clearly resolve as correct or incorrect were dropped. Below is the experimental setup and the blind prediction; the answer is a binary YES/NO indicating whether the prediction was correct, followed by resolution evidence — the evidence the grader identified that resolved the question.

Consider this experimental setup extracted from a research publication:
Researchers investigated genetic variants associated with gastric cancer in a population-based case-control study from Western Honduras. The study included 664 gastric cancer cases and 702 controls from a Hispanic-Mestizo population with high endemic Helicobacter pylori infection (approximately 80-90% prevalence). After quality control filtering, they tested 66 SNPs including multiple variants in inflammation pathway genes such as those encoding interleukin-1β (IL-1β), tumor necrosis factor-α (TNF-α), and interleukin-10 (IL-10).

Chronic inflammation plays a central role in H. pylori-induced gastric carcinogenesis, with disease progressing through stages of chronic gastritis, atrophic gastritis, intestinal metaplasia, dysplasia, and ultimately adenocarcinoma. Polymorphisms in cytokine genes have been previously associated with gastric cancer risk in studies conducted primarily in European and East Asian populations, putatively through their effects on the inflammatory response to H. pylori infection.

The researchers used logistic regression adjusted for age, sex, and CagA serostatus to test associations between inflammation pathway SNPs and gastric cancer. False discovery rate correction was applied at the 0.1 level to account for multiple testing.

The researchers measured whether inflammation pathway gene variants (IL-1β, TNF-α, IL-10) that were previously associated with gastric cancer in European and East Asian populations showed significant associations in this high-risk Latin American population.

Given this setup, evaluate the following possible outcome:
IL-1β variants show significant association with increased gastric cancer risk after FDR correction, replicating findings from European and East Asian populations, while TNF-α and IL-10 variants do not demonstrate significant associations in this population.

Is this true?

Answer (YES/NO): NO